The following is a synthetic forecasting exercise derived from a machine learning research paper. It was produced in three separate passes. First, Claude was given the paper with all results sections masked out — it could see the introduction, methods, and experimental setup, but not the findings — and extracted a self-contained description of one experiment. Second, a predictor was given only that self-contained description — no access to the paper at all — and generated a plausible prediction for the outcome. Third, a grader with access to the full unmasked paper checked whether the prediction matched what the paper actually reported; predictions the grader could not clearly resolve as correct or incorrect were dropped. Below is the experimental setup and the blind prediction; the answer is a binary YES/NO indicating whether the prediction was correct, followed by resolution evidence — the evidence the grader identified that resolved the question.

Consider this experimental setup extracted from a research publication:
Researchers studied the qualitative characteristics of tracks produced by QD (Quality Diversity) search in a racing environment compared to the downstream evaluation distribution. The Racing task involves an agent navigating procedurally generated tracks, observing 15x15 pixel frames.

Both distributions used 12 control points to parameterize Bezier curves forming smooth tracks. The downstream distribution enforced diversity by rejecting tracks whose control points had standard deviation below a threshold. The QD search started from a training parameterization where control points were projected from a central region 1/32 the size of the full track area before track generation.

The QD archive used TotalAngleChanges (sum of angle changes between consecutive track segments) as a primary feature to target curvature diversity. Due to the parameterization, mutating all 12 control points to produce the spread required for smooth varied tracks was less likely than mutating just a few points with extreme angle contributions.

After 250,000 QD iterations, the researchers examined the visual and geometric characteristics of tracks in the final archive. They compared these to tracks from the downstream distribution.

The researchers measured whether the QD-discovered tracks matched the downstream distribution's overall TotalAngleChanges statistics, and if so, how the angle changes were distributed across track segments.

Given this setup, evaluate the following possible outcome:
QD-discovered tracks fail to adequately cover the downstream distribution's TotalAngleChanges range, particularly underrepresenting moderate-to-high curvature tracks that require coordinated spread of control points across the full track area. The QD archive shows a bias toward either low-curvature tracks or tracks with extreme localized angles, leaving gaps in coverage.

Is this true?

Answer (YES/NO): NO